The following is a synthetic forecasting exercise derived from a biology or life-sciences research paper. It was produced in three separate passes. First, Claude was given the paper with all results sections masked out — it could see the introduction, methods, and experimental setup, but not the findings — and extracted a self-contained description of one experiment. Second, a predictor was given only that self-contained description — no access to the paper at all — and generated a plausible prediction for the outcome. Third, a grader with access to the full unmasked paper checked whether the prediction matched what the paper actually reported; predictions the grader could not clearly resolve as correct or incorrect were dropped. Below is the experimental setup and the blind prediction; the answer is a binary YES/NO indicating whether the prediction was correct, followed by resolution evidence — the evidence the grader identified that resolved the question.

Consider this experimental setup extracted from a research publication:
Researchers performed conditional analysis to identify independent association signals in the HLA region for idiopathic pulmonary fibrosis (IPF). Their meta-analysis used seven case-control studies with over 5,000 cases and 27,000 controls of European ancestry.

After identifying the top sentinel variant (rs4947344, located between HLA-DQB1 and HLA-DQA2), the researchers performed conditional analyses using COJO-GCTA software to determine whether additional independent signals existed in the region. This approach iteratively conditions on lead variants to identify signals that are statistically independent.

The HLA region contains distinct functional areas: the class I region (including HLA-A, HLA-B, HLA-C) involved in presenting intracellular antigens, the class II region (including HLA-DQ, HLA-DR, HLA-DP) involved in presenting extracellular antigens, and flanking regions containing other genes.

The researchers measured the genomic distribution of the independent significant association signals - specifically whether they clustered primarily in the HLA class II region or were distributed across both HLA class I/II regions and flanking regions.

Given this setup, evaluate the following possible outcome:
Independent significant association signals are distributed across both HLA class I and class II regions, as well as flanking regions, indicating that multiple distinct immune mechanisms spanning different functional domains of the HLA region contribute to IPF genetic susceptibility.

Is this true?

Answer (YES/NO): NO